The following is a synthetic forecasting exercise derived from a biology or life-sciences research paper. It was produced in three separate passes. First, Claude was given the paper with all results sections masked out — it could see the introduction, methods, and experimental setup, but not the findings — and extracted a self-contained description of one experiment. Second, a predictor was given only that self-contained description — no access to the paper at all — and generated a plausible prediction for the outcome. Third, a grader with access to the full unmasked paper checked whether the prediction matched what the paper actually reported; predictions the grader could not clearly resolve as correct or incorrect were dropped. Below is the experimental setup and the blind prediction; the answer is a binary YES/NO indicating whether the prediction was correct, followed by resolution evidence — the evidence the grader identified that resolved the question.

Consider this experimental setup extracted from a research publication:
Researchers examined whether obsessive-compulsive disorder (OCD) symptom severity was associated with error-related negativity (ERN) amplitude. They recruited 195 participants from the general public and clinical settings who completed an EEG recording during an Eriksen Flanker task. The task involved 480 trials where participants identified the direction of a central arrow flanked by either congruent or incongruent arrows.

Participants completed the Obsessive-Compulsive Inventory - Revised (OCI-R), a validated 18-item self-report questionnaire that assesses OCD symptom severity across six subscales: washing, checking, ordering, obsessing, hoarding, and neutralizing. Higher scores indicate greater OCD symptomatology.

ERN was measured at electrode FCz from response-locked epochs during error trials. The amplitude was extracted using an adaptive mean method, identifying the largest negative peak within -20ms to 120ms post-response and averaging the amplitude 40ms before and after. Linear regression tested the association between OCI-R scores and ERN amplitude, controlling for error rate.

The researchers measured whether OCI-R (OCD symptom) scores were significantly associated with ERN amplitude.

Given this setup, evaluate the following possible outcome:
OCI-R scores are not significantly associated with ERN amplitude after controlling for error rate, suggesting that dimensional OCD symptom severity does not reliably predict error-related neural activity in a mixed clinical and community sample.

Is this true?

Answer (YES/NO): YES